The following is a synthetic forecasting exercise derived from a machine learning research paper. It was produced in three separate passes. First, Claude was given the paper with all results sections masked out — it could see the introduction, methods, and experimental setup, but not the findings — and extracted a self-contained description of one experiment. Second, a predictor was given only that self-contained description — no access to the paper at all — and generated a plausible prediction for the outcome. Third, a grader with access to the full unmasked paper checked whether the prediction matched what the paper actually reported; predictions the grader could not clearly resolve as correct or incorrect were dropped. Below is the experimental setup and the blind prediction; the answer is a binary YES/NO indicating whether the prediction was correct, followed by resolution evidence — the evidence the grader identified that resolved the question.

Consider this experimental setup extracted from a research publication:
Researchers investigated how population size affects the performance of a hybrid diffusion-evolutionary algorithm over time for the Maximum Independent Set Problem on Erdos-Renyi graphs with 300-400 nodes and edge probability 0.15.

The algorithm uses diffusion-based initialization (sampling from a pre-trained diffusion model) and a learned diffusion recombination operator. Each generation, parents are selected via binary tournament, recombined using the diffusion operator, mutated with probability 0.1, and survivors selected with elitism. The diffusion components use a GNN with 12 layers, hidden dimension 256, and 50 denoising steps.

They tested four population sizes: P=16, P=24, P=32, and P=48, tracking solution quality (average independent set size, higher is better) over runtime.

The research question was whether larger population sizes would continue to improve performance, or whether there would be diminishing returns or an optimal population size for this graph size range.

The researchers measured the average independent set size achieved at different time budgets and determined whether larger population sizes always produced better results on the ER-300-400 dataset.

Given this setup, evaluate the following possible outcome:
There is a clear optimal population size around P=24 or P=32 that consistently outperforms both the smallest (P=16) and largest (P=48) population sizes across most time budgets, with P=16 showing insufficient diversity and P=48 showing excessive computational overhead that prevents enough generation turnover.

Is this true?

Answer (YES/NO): NO